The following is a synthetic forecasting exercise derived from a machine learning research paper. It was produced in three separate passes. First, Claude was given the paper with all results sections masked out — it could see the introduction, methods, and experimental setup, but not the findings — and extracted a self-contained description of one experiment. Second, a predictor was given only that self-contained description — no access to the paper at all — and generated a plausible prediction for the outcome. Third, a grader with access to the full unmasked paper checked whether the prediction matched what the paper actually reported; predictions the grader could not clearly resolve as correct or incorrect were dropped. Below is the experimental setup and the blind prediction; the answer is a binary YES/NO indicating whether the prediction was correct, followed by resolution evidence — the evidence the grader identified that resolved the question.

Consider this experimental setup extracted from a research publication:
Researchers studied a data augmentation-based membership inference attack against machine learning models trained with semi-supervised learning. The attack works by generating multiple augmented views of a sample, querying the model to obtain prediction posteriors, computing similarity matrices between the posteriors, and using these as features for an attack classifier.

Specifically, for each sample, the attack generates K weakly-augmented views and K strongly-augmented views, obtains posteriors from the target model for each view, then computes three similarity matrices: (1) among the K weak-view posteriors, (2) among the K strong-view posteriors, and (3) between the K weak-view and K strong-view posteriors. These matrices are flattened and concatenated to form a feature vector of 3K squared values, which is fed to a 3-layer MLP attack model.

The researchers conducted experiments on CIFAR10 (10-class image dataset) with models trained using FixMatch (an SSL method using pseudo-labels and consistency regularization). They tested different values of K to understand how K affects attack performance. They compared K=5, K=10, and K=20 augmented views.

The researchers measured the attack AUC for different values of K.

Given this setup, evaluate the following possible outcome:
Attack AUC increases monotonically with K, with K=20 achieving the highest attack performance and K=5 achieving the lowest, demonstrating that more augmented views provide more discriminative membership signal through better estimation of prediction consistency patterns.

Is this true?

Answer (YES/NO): NO